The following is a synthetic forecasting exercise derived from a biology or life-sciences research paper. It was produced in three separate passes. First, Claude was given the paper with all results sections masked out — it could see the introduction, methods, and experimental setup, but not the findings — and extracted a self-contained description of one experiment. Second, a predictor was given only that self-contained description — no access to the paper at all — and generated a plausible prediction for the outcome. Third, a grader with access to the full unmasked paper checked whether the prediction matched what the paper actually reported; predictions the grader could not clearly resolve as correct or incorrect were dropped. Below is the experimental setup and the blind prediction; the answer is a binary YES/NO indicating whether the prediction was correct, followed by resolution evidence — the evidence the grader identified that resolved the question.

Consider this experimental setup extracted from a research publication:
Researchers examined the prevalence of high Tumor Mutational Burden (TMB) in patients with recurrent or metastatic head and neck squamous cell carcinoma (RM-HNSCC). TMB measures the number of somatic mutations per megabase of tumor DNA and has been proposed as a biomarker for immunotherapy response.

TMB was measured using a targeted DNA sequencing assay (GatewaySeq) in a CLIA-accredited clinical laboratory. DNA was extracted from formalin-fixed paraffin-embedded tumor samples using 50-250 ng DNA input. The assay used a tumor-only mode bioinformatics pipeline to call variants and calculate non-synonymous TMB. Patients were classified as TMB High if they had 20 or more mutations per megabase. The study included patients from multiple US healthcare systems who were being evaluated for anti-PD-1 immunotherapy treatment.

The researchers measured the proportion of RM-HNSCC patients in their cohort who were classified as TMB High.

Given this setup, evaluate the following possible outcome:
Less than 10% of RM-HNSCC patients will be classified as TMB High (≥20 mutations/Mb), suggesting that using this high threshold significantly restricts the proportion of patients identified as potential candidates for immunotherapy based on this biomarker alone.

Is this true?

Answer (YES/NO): YES